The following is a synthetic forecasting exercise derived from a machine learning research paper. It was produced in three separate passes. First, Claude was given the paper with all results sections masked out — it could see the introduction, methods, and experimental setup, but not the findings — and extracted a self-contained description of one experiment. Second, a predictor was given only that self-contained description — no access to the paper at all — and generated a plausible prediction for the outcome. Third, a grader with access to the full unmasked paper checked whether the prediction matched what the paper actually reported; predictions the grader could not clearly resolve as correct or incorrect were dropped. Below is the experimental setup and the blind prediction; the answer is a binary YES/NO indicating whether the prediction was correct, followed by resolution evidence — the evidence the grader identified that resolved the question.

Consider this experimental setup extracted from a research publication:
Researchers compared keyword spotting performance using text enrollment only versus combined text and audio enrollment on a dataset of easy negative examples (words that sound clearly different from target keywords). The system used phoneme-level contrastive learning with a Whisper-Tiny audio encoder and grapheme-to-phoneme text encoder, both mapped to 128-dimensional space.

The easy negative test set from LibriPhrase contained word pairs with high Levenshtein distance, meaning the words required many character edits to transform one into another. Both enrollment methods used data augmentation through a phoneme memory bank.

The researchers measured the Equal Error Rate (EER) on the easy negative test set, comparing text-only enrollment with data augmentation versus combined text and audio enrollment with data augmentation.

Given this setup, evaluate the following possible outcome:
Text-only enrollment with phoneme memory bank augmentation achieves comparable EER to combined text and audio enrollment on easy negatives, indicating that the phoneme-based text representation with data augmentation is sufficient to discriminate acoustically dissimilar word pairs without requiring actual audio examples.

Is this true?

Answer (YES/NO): NO